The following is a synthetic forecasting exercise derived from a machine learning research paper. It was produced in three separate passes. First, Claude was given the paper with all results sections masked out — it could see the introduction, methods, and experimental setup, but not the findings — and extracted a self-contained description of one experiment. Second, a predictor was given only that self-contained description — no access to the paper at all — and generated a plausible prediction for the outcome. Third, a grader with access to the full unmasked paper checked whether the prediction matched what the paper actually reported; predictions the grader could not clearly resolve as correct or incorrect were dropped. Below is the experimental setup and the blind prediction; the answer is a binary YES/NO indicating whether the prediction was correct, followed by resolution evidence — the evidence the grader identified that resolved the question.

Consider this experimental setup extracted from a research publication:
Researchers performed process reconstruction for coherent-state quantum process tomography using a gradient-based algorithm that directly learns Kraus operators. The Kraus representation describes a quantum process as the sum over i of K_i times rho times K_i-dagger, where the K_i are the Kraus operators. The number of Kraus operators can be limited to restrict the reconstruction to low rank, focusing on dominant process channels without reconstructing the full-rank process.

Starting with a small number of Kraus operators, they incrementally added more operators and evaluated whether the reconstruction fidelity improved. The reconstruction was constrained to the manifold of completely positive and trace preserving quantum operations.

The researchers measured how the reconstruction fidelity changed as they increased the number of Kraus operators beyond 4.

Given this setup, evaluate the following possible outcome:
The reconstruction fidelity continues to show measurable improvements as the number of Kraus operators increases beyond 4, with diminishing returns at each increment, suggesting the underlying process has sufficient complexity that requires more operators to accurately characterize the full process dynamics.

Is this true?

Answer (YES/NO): NO